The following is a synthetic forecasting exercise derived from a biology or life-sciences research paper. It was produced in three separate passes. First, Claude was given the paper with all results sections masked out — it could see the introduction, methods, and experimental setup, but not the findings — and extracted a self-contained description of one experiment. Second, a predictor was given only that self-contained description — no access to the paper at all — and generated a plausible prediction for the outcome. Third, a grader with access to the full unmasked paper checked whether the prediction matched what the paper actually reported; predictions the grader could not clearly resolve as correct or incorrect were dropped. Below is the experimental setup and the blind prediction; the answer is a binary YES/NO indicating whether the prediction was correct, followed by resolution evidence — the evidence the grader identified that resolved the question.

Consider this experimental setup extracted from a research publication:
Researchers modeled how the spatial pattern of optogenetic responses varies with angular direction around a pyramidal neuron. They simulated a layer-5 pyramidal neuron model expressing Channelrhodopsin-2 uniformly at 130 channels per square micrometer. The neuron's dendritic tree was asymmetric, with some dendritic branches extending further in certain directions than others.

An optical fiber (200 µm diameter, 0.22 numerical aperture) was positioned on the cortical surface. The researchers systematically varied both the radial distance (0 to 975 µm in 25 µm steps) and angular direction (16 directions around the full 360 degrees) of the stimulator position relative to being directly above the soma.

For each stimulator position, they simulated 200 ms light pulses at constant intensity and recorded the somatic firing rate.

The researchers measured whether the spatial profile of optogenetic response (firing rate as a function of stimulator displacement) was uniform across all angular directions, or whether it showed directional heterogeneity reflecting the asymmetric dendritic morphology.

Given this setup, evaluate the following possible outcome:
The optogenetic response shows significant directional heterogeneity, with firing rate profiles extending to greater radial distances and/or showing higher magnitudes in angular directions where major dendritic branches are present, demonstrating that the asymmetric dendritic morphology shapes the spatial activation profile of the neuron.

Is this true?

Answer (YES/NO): YES